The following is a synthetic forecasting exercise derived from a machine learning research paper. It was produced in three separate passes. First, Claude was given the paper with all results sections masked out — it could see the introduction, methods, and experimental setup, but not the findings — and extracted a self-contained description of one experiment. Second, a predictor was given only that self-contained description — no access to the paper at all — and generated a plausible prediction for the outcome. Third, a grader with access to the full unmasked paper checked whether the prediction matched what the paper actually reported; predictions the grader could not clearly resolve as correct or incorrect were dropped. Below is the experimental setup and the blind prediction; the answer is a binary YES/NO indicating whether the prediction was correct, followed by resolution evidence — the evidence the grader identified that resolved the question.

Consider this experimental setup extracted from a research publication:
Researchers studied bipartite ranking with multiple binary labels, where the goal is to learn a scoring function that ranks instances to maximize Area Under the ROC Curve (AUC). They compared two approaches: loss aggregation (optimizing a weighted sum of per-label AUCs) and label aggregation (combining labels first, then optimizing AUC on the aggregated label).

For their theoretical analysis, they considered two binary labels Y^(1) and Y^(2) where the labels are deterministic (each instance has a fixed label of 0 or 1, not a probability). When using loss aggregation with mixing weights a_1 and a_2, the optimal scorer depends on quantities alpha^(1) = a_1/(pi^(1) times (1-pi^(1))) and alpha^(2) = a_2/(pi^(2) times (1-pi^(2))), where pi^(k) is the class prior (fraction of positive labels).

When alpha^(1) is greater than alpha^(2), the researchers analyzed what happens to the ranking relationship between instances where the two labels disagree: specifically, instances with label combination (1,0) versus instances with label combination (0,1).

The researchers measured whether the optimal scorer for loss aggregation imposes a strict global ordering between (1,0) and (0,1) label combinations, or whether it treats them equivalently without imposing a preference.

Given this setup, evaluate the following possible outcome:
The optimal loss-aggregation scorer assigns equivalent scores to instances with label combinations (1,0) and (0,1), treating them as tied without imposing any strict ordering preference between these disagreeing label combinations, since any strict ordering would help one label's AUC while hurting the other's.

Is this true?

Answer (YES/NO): NO